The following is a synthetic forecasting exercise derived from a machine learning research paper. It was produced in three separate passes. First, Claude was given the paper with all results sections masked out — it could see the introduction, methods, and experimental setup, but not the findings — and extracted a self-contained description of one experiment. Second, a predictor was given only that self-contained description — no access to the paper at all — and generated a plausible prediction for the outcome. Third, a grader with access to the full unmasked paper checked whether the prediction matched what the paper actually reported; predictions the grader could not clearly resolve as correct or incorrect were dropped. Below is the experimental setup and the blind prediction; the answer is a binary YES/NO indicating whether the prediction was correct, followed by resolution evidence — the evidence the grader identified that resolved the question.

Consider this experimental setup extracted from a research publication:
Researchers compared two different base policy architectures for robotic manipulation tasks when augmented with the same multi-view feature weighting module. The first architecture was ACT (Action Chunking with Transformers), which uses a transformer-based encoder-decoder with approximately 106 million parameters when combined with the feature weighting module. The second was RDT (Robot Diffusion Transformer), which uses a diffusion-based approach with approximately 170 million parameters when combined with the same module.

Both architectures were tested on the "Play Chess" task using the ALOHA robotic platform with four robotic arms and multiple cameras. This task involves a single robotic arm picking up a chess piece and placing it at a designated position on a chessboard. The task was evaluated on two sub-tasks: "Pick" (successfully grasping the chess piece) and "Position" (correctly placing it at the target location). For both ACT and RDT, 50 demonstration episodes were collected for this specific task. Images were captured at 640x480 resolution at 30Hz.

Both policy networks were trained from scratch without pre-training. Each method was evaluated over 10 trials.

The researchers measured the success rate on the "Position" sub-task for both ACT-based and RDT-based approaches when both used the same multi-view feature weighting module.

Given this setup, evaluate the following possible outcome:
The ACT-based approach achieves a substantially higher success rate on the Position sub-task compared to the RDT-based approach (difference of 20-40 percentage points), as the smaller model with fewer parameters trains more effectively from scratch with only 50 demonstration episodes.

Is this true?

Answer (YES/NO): NO